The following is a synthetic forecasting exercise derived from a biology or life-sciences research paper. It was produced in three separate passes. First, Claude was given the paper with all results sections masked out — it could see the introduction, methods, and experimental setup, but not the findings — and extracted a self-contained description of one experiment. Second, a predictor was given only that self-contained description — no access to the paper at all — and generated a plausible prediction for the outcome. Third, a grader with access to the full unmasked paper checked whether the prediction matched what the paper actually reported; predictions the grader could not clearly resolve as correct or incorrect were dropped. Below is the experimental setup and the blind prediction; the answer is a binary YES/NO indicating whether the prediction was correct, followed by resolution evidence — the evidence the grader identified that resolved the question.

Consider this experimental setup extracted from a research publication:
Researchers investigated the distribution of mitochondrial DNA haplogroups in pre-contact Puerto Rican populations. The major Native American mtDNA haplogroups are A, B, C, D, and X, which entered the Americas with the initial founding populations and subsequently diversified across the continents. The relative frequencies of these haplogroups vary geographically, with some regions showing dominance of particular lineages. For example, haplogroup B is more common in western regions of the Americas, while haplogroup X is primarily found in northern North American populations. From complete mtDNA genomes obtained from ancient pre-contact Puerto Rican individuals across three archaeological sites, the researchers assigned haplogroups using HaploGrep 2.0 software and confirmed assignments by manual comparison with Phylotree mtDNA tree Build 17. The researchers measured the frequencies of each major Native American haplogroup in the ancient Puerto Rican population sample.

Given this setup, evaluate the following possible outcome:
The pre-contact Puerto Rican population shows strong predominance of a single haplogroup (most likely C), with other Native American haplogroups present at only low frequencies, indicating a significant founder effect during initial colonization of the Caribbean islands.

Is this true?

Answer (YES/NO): NO